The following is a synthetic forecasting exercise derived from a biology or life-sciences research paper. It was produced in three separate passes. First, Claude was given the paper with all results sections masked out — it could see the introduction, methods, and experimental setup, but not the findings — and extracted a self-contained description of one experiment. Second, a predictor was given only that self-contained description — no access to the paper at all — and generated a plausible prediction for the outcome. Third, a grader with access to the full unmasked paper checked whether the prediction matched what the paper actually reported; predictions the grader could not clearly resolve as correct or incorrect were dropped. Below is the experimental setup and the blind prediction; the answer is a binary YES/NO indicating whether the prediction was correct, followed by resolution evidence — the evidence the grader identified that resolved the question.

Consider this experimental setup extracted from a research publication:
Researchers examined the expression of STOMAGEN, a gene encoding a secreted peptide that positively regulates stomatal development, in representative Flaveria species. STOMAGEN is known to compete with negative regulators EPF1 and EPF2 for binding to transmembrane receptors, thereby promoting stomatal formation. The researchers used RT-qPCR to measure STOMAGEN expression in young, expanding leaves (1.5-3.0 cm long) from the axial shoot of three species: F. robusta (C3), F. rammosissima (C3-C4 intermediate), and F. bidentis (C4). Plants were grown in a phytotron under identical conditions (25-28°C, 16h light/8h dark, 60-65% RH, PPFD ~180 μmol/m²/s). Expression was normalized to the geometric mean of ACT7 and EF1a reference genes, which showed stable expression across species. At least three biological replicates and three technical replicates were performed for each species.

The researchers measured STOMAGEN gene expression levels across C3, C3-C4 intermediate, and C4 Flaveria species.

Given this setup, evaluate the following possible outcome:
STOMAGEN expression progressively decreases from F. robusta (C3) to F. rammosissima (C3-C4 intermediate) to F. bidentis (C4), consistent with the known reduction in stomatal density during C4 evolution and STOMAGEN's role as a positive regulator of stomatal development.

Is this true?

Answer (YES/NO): NO